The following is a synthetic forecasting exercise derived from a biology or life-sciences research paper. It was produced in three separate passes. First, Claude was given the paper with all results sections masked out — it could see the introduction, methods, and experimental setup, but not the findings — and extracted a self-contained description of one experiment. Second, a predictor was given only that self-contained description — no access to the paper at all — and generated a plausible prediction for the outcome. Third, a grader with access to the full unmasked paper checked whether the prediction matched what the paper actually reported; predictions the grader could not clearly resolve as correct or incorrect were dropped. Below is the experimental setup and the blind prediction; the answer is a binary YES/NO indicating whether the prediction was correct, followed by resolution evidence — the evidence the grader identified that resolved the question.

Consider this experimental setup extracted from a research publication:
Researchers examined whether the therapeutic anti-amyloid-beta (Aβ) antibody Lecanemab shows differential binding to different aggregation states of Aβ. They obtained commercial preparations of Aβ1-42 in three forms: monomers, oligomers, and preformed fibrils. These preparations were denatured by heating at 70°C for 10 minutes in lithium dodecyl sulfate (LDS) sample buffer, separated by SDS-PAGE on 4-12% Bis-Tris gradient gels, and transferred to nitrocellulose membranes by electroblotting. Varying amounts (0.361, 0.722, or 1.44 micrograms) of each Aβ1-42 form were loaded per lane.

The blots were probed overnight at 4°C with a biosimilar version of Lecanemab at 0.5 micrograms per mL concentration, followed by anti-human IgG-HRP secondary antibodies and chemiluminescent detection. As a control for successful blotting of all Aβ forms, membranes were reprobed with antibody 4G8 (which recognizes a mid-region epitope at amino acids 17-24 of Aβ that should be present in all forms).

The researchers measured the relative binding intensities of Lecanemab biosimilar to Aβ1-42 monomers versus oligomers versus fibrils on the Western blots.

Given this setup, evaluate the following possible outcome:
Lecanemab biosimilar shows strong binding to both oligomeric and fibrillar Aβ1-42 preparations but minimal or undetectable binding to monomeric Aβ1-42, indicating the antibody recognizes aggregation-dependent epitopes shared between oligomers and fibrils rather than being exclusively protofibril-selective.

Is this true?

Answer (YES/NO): NO